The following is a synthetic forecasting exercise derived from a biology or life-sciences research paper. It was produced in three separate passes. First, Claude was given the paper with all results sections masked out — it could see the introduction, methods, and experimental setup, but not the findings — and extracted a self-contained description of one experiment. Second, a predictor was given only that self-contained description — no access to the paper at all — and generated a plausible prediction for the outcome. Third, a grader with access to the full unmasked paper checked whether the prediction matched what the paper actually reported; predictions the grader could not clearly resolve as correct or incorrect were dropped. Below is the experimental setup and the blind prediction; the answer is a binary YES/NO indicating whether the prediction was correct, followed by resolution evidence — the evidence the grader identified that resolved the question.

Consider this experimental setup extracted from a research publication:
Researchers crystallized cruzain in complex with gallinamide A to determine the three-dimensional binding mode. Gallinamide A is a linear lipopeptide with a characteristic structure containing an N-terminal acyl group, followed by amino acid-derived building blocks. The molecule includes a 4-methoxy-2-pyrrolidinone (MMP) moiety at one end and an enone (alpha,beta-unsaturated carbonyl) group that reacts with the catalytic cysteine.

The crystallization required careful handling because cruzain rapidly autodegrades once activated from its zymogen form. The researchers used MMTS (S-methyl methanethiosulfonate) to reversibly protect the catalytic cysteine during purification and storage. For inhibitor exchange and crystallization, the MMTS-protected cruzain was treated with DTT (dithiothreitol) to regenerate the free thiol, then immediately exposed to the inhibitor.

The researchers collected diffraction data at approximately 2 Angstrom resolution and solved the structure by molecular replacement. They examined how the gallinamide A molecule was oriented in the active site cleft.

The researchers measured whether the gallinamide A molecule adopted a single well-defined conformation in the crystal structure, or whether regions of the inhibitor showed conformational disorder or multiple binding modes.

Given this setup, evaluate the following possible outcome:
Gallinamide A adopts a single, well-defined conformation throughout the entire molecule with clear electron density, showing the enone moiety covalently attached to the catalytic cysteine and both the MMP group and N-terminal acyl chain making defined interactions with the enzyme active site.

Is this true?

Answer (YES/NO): NO